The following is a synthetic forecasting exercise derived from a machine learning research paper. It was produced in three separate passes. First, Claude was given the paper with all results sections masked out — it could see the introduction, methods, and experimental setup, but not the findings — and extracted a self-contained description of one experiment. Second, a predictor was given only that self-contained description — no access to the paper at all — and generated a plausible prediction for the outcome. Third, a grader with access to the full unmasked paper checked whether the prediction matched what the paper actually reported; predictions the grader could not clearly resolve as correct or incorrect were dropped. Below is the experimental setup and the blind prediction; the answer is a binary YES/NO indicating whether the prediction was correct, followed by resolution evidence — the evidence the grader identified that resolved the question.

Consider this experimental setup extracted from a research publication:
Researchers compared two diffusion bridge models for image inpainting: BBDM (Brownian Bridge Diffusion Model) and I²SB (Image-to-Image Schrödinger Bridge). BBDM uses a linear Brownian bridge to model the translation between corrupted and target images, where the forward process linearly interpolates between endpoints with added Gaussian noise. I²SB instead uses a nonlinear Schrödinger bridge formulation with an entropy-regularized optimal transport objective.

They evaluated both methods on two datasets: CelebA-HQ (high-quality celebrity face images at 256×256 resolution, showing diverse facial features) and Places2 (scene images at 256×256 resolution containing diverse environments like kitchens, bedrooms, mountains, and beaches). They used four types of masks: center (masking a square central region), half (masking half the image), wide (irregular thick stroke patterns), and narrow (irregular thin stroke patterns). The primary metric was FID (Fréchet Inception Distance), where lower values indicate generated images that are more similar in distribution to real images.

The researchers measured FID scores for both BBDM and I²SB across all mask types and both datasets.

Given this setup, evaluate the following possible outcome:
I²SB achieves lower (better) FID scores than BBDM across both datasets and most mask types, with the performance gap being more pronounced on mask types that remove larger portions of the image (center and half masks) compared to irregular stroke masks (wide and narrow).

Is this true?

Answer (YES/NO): NO